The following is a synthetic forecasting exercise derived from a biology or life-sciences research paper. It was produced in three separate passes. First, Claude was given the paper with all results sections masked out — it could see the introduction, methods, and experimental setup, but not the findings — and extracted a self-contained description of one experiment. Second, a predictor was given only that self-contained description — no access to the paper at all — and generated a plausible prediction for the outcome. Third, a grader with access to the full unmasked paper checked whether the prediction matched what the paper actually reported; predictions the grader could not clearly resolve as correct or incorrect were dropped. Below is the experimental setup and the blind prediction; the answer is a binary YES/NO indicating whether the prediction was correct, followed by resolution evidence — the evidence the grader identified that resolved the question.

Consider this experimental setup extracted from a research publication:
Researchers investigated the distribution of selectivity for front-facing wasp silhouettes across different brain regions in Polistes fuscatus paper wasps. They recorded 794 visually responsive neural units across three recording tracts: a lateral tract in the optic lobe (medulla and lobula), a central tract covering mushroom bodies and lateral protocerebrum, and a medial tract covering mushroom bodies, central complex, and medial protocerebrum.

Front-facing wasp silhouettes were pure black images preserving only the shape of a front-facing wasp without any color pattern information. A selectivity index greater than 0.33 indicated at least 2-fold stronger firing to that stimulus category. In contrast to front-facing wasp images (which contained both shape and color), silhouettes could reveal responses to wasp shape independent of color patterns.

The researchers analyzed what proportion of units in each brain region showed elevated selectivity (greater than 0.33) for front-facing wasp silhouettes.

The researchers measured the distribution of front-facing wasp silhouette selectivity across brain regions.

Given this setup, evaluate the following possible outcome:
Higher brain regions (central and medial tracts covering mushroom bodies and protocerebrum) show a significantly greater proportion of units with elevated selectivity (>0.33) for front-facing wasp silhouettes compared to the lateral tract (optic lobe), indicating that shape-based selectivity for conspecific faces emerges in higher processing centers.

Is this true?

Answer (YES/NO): NO